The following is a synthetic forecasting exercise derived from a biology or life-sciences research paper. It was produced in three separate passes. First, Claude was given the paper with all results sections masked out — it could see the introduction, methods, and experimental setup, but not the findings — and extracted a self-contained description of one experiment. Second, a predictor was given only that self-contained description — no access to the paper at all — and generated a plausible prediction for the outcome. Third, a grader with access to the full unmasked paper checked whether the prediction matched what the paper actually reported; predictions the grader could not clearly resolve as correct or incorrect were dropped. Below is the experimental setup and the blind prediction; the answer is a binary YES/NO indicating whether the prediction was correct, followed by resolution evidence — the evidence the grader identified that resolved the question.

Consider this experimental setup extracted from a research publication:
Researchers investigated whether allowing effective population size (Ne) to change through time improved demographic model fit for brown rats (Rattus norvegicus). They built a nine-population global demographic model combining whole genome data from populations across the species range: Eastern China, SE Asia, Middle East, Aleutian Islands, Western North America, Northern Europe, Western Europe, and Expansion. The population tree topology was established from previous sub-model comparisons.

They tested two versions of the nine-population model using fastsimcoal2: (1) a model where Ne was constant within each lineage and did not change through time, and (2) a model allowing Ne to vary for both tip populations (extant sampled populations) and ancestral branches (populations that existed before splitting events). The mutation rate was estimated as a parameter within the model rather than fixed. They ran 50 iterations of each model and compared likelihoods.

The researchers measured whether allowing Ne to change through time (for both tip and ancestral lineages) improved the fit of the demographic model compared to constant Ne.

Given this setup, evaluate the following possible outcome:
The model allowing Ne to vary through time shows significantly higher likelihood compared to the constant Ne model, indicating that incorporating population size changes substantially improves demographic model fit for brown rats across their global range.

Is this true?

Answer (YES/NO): YES